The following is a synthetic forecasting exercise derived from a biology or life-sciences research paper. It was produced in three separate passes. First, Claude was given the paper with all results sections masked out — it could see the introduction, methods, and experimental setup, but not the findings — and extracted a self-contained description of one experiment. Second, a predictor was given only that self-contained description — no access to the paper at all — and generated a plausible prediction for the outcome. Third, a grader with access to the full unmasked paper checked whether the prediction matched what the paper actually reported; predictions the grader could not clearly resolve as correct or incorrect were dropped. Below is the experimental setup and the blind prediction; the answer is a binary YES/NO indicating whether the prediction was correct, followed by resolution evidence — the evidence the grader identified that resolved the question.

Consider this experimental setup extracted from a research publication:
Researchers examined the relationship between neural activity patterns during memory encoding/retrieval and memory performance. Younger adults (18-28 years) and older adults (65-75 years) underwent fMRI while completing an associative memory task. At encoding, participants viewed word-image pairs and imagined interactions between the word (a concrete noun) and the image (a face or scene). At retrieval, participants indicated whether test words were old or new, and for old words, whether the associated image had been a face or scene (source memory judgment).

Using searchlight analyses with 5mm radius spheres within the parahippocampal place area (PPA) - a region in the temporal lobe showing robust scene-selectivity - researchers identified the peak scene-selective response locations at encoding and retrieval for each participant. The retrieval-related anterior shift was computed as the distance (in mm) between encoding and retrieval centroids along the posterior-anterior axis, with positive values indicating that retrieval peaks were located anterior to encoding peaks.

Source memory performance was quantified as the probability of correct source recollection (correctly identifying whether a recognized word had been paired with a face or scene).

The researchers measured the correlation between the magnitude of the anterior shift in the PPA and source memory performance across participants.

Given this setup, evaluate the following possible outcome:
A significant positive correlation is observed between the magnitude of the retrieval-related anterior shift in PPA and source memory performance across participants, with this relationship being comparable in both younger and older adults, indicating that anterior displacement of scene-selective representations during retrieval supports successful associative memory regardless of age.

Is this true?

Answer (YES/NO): NO